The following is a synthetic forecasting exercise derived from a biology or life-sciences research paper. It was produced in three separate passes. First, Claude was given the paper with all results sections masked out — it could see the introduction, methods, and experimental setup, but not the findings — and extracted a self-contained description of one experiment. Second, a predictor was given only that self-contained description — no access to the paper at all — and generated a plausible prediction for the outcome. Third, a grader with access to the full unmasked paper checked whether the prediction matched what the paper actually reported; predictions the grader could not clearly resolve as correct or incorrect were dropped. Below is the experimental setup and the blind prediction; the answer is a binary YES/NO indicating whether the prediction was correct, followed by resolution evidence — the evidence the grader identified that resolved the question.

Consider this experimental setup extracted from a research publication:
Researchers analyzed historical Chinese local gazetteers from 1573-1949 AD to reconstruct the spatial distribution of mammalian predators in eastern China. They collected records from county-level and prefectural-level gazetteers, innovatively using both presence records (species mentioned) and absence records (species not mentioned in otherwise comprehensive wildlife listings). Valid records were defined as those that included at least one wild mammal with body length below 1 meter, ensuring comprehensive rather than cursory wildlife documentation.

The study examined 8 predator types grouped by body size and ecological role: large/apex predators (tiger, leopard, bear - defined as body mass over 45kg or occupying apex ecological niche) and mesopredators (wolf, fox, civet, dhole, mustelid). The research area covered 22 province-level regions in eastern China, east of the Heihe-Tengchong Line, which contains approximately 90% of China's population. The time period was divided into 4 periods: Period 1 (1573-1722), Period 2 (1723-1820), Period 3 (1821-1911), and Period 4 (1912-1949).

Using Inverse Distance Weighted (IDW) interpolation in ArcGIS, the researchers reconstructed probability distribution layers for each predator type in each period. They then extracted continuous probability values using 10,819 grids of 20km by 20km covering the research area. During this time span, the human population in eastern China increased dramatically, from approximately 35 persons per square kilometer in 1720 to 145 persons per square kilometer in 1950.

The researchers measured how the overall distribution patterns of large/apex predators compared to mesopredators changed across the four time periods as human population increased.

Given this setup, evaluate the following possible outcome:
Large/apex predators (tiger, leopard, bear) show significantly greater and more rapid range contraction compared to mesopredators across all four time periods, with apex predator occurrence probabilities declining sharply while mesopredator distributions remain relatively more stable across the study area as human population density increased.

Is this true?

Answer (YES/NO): NO